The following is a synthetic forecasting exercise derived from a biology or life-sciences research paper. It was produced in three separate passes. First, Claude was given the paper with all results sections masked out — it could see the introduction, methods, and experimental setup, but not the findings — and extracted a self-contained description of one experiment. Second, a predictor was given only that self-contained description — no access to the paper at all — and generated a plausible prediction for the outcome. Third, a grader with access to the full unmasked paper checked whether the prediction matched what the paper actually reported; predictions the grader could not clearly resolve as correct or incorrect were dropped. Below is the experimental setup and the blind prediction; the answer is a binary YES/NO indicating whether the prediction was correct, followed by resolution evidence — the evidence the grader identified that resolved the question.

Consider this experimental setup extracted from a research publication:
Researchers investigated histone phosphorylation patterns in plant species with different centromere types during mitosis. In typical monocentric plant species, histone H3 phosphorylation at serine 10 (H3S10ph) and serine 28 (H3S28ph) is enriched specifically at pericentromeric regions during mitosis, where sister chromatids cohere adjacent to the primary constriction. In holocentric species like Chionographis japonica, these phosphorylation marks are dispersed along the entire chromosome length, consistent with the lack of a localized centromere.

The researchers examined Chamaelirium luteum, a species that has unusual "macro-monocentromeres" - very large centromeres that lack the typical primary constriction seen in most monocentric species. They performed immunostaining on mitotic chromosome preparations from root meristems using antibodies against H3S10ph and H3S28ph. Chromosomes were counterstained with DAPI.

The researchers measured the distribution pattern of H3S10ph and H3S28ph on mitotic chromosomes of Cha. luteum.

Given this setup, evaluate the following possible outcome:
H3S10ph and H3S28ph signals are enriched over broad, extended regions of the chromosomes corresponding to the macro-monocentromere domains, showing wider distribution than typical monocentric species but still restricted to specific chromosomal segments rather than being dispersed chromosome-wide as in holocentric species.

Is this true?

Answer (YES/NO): NO